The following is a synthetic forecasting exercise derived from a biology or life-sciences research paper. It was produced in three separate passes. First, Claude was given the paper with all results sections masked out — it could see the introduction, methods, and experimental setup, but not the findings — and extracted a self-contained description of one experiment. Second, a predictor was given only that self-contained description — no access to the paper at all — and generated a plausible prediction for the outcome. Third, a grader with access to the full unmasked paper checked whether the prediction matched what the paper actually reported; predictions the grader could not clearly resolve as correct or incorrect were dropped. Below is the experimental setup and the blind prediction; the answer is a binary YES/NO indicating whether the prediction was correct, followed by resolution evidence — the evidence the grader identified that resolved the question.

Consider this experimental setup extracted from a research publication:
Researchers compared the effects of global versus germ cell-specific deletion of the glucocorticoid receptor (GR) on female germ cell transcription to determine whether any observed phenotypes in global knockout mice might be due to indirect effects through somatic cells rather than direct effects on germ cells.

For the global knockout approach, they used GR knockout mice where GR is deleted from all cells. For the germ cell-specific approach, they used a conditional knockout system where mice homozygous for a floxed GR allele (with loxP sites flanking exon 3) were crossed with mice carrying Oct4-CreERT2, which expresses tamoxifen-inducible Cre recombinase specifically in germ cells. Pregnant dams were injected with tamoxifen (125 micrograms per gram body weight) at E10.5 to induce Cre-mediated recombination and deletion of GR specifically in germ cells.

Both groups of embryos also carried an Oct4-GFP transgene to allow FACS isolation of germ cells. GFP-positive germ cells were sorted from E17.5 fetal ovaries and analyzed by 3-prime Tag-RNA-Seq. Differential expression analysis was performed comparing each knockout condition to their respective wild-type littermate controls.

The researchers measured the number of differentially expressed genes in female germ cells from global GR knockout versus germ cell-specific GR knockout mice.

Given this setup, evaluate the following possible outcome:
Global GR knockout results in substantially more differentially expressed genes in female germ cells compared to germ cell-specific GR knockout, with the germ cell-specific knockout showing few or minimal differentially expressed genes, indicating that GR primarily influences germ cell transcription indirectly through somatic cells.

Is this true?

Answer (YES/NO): NO